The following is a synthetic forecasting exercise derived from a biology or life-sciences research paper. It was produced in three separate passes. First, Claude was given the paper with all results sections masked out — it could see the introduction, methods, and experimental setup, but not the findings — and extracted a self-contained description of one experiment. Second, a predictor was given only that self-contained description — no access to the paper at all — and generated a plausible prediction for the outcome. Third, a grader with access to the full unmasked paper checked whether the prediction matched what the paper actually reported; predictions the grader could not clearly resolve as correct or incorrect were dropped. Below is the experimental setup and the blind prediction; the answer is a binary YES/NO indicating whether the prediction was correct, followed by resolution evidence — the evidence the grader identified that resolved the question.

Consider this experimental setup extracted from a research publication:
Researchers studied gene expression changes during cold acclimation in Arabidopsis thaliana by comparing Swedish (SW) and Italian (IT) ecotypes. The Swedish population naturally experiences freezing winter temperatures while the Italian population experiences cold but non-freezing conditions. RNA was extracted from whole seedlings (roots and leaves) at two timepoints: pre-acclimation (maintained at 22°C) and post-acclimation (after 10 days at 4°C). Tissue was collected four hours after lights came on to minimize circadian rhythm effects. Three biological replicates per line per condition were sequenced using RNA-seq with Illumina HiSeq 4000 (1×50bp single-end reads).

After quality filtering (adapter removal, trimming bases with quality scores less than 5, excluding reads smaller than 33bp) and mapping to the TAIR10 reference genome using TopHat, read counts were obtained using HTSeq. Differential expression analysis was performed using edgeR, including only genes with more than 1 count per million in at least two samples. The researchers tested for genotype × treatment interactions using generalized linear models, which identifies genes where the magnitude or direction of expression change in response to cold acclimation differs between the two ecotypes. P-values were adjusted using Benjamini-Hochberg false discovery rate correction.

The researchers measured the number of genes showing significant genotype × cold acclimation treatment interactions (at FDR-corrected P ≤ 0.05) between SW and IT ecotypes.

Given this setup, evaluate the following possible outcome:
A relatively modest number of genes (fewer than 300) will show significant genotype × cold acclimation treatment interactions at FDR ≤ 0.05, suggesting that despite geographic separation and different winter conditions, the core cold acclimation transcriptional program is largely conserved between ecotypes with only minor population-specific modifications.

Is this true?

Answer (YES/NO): YES